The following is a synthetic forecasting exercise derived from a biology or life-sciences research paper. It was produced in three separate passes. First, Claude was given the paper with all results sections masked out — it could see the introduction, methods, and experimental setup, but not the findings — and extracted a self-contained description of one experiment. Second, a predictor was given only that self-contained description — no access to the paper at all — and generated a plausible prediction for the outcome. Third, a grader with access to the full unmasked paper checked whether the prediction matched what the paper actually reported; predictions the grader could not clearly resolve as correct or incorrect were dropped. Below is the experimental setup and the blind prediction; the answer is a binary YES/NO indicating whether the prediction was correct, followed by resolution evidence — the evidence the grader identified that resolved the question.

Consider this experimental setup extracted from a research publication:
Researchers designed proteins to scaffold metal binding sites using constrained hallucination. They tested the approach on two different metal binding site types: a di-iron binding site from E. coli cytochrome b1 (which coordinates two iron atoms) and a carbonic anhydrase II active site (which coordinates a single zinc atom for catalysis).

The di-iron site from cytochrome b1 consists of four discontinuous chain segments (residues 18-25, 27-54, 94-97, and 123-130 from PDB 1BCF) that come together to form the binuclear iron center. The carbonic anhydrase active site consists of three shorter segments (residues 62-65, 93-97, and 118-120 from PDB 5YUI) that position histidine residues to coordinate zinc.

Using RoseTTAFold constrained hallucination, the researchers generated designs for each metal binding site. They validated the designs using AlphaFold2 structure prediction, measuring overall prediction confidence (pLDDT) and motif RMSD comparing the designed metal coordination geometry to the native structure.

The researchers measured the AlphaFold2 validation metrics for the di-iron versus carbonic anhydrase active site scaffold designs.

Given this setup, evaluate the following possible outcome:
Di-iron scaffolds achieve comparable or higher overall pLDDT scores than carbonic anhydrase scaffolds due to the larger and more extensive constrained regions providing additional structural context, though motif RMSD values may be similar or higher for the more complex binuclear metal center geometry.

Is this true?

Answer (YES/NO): YES